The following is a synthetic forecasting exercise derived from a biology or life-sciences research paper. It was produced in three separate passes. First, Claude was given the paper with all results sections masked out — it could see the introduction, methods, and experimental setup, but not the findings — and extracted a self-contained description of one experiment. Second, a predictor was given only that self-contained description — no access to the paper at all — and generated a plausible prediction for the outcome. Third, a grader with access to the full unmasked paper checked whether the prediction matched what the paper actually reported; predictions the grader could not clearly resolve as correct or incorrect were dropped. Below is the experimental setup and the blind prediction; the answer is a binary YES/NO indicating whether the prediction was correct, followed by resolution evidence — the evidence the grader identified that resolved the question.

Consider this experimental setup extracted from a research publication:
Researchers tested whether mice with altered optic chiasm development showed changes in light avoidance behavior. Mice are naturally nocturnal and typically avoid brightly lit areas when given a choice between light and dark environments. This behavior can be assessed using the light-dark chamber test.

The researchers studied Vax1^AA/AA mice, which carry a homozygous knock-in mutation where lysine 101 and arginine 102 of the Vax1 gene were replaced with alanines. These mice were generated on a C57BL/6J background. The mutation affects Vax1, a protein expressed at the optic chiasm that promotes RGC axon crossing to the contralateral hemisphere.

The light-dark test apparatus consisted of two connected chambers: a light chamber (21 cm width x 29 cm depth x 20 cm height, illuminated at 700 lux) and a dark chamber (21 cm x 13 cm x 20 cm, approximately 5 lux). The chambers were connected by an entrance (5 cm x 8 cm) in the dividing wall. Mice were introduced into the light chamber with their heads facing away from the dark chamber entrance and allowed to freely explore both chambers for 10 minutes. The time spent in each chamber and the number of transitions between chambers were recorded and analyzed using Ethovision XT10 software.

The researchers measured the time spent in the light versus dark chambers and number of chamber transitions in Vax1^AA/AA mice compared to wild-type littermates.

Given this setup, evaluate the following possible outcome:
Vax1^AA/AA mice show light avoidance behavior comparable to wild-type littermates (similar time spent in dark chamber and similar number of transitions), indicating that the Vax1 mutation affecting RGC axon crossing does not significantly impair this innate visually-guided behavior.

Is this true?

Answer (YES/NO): YES